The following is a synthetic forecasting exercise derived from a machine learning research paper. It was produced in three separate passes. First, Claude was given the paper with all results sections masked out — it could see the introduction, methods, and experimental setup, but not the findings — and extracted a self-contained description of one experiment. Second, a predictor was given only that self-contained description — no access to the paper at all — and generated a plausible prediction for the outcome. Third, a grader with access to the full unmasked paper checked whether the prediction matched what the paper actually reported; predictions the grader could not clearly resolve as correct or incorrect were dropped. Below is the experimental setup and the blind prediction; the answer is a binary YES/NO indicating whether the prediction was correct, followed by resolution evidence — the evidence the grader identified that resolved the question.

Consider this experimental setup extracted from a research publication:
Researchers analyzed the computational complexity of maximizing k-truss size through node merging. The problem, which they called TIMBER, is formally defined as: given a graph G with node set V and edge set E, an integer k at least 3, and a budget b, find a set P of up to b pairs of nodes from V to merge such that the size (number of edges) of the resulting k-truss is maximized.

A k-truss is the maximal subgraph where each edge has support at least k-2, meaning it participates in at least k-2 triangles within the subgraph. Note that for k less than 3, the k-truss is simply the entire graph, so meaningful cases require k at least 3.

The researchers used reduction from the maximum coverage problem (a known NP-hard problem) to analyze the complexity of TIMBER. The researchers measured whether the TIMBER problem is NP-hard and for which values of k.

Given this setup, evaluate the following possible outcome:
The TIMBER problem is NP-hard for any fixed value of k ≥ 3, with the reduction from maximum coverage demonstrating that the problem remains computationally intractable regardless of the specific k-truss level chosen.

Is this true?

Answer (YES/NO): YES